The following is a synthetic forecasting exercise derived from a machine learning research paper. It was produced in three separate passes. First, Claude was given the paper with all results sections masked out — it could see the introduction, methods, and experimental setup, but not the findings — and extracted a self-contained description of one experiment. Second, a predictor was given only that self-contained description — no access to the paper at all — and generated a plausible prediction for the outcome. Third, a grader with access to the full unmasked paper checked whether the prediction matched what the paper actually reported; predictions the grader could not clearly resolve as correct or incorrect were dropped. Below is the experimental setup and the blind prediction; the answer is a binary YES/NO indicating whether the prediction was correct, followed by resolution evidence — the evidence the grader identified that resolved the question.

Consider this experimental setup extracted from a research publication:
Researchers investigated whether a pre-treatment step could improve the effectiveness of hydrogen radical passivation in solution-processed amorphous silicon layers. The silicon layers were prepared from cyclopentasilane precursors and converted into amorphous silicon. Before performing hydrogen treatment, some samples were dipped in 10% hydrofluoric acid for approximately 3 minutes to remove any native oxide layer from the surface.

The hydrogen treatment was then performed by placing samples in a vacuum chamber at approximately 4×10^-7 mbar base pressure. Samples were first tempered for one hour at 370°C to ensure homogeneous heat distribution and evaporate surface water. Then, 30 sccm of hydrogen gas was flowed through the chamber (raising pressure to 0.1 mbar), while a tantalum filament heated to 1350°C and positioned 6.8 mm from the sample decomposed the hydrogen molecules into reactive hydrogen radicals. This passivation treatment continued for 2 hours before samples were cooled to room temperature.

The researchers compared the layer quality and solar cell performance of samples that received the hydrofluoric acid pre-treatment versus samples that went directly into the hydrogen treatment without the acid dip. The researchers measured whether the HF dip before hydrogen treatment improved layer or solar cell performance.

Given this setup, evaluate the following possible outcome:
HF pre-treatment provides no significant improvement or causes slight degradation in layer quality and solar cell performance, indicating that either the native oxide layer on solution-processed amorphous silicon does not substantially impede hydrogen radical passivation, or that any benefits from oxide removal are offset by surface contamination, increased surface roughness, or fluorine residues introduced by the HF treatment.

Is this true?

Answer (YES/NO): YES